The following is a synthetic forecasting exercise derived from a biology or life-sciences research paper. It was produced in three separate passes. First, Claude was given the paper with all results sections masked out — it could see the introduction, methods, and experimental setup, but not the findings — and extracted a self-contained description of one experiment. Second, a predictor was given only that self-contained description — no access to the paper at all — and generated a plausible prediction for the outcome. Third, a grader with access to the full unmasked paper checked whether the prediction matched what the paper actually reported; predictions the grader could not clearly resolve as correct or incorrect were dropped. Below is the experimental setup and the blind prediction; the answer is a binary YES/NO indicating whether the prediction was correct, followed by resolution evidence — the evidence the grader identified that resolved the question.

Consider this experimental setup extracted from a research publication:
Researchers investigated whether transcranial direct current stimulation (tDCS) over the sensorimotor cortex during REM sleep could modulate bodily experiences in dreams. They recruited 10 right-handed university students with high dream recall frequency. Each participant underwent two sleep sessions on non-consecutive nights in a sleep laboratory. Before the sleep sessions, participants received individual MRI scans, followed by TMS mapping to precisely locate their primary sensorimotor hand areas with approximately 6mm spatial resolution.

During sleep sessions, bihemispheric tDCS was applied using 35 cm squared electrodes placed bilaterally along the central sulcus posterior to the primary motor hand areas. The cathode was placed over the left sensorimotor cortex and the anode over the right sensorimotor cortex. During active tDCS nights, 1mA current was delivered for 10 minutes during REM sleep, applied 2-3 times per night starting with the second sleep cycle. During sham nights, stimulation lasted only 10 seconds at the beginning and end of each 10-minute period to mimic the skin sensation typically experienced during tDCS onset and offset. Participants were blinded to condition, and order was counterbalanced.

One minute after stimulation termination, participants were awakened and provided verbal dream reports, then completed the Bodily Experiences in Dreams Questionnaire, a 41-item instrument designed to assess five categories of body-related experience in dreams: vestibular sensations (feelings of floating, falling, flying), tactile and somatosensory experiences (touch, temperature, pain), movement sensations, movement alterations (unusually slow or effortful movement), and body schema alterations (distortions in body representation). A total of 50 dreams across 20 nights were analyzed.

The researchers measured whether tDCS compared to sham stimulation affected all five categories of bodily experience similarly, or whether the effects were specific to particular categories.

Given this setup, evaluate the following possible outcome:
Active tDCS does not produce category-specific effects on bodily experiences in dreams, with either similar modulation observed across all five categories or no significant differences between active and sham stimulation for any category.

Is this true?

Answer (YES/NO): NO